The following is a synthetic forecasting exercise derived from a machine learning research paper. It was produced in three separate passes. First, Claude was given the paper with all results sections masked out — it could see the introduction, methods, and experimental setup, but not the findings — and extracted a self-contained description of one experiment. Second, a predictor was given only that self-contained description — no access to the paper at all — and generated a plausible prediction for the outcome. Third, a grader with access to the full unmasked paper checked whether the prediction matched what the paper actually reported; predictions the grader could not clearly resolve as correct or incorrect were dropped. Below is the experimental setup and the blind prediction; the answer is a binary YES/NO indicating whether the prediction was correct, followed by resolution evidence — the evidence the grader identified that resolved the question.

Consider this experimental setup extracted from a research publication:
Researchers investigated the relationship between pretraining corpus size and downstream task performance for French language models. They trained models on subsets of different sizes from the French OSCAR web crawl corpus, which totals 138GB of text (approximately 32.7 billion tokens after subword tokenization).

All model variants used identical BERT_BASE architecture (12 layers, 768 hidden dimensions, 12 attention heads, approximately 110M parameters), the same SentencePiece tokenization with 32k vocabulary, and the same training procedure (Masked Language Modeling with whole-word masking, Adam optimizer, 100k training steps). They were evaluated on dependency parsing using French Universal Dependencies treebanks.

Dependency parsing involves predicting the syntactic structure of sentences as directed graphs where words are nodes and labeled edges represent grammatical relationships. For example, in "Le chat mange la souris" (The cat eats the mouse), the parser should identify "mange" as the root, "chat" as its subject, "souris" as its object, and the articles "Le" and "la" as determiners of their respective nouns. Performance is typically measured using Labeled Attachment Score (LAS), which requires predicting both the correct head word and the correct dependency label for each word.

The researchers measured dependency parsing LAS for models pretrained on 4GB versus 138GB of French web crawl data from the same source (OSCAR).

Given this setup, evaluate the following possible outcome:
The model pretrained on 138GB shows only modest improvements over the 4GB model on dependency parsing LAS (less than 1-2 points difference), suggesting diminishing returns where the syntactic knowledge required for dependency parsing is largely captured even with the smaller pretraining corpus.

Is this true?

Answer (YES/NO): NO